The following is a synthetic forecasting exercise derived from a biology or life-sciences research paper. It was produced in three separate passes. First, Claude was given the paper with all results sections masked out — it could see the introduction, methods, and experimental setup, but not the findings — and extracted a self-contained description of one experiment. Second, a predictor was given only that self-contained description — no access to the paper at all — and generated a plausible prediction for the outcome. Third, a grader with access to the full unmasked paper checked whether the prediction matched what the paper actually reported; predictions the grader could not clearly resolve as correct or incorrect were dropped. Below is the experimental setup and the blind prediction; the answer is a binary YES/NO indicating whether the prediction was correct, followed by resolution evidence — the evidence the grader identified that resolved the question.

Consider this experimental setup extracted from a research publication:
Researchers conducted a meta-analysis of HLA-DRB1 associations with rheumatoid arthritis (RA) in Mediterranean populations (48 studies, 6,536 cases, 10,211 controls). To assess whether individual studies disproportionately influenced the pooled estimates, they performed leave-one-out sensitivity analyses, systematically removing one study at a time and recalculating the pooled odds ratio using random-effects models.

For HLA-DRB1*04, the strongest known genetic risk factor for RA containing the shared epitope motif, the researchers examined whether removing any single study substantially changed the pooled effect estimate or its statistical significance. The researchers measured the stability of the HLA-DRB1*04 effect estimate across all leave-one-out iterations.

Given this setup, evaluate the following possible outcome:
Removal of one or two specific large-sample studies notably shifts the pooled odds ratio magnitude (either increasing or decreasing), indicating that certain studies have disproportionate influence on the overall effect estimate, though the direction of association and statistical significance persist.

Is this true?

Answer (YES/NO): NO